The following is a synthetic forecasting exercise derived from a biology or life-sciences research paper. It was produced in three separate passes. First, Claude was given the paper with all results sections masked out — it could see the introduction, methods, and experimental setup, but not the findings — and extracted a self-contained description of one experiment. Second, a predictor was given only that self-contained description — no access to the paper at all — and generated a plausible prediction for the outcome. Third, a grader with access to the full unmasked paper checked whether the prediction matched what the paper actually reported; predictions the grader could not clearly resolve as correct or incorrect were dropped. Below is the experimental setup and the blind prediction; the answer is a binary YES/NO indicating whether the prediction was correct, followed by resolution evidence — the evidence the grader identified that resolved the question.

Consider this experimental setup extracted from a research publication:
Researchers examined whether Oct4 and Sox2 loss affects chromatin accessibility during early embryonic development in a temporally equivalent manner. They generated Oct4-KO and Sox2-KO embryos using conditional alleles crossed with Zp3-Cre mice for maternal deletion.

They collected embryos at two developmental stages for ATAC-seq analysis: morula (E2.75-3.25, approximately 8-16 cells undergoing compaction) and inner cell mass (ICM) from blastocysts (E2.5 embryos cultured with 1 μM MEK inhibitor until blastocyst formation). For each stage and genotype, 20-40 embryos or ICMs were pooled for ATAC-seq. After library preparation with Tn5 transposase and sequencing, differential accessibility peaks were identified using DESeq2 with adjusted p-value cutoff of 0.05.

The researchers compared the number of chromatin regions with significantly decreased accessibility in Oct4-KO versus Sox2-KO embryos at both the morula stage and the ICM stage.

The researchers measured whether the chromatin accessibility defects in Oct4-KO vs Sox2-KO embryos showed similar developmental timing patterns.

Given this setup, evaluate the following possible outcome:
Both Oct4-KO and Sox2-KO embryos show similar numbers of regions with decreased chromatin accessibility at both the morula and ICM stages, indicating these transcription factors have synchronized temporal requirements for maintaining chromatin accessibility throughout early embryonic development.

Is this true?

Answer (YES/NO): NO